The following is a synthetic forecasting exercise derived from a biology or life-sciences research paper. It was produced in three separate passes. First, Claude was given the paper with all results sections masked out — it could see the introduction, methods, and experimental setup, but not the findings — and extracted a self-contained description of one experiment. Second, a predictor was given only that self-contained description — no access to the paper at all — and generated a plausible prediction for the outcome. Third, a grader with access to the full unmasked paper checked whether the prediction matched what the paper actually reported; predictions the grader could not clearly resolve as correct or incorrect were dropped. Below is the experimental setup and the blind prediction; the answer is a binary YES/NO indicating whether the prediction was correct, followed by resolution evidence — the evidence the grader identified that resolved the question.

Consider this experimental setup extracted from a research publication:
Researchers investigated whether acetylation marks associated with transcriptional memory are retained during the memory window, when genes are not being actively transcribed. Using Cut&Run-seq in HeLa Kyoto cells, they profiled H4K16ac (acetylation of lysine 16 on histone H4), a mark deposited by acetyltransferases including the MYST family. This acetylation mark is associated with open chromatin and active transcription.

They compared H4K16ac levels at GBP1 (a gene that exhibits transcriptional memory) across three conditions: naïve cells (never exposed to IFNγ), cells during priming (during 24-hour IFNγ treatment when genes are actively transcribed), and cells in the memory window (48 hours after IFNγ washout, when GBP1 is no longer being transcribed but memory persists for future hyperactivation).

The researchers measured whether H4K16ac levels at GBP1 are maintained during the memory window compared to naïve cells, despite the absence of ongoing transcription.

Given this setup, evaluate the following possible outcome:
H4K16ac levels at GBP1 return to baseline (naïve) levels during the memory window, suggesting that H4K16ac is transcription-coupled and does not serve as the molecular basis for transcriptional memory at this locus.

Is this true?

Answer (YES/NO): NO